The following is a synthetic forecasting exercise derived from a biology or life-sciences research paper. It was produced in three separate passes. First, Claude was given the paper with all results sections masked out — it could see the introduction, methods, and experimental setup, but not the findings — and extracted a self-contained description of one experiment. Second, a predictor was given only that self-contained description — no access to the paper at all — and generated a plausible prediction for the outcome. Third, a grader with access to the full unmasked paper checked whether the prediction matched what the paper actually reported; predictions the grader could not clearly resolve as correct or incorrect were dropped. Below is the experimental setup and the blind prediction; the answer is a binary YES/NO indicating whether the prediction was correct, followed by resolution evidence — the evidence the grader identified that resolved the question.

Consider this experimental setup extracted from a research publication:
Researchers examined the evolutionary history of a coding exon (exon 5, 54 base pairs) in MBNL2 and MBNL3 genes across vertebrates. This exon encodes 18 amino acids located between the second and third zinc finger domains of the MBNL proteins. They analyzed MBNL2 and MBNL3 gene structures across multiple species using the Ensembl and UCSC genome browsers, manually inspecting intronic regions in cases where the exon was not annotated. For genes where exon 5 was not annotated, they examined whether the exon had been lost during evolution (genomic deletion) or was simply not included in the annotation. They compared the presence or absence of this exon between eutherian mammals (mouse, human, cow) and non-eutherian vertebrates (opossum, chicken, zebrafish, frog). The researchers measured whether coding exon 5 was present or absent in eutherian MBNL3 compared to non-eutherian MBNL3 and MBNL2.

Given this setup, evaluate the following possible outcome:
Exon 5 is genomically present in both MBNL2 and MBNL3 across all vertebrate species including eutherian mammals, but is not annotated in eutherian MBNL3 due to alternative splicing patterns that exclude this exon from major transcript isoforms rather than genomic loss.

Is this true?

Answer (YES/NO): NO